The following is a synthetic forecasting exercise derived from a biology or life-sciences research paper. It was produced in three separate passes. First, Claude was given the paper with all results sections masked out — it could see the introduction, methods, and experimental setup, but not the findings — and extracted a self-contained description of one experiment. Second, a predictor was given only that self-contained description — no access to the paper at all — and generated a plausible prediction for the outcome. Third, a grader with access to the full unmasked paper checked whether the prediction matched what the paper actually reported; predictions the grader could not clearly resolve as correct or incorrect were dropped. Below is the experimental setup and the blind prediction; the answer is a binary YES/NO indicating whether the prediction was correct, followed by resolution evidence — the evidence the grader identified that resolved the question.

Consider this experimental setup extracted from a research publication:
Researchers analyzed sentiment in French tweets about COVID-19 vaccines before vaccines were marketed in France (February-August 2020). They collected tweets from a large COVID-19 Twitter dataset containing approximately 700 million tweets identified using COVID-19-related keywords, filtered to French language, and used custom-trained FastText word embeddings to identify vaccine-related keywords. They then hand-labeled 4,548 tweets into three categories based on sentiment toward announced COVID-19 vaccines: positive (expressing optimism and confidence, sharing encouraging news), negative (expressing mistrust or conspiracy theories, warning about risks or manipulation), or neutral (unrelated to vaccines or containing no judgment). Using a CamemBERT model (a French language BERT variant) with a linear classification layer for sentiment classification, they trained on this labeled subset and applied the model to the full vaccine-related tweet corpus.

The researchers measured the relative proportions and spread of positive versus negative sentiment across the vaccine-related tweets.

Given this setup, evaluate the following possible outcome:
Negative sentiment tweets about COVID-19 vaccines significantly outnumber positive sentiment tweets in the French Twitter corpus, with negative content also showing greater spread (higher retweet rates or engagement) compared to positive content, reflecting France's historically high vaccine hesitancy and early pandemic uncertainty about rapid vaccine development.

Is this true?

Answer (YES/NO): YES